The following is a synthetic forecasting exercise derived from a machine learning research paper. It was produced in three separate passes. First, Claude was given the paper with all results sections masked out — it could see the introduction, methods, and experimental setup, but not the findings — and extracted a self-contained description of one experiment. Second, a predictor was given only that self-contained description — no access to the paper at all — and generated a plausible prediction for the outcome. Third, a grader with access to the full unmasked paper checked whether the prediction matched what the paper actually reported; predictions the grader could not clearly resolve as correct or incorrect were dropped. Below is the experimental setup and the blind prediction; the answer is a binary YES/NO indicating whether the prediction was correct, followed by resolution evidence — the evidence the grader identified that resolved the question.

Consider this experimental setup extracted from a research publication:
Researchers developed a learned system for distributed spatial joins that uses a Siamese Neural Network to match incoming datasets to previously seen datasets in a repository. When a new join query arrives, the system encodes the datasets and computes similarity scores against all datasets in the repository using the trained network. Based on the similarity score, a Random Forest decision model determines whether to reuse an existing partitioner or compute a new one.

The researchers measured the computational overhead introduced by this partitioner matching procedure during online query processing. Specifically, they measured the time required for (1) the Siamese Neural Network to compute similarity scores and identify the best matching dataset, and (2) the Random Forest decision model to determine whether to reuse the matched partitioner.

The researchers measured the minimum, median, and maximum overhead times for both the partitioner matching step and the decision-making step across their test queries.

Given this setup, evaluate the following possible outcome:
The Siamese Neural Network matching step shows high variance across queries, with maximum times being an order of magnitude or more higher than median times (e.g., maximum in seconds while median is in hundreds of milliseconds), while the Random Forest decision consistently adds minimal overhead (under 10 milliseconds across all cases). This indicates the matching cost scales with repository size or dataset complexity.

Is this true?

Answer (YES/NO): NO